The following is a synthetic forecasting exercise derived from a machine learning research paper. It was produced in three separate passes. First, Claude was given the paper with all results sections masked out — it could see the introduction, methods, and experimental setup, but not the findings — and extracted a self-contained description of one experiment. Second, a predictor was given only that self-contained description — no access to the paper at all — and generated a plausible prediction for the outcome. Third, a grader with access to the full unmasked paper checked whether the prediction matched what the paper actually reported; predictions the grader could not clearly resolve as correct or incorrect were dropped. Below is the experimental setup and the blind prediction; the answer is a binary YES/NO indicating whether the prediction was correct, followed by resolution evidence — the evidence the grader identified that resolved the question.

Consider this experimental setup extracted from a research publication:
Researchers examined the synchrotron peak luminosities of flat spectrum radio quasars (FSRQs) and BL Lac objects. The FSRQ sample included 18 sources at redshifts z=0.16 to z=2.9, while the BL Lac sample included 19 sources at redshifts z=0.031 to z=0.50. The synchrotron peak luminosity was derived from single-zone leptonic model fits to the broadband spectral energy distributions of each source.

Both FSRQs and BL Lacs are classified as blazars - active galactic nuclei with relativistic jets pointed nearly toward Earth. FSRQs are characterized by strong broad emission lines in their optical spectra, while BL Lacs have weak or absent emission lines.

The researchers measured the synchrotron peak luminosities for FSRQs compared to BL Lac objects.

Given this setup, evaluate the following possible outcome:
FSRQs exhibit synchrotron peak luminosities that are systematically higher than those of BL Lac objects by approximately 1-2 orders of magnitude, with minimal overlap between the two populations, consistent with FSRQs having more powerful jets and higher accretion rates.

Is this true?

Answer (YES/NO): NO